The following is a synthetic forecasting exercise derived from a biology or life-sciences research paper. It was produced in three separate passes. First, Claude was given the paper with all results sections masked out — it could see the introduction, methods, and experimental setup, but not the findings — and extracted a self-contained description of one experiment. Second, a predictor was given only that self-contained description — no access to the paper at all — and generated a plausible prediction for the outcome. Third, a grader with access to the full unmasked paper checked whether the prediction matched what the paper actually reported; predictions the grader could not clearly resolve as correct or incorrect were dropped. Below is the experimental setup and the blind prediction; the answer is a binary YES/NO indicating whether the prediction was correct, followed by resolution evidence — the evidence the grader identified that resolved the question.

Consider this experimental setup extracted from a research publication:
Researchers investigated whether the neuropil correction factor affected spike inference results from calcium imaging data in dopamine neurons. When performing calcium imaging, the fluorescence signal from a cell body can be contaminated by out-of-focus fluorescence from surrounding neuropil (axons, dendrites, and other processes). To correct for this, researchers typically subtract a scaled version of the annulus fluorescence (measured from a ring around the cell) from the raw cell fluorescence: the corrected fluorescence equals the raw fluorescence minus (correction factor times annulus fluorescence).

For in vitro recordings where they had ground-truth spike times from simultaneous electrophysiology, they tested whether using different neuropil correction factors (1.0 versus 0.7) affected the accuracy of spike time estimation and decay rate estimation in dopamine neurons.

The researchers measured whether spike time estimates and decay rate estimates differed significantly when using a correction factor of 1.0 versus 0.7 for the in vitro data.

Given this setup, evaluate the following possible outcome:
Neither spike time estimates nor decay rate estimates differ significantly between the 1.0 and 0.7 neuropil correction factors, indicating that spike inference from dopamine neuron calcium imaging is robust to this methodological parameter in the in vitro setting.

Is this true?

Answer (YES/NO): YES